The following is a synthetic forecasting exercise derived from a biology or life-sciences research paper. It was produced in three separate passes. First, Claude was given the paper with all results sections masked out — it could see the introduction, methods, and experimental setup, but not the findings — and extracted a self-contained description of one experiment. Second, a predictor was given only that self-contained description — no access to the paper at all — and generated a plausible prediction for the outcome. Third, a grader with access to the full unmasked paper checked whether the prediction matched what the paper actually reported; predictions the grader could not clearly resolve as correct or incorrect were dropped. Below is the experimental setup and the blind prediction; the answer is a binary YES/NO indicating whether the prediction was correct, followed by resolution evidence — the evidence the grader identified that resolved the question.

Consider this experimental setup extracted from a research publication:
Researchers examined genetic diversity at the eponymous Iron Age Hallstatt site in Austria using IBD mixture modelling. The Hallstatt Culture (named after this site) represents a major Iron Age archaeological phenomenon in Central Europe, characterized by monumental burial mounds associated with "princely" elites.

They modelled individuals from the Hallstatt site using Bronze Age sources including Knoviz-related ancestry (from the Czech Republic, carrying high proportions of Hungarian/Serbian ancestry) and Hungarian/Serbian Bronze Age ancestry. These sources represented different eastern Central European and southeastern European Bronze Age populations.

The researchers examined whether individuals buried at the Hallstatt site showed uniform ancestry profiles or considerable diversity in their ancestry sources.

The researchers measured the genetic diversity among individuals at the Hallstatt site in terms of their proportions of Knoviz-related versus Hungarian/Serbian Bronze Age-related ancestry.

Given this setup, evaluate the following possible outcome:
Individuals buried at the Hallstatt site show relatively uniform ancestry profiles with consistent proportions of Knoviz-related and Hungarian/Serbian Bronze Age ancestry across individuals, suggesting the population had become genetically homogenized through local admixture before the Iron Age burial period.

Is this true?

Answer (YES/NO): NO